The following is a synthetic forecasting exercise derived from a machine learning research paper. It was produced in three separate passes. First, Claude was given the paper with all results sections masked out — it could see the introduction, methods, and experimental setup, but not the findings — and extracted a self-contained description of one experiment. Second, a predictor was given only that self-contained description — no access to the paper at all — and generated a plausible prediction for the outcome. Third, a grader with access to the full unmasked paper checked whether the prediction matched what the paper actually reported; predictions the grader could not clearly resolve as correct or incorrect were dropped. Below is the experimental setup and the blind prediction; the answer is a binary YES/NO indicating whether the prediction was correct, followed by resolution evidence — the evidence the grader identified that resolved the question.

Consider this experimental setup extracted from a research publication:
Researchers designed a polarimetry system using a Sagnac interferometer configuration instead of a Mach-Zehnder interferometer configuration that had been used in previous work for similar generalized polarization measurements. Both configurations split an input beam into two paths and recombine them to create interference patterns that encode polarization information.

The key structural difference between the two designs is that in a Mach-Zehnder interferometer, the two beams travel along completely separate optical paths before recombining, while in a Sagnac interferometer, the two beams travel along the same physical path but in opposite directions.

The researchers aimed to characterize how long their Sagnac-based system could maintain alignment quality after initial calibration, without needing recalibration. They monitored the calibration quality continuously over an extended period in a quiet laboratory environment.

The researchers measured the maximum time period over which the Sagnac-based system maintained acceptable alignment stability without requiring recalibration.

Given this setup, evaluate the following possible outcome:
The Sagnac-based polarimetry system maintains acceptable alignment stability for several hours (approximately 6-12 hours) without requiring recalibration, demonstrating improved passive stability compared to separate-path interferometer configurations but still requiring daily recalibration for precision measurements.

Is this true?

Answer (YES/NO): YES